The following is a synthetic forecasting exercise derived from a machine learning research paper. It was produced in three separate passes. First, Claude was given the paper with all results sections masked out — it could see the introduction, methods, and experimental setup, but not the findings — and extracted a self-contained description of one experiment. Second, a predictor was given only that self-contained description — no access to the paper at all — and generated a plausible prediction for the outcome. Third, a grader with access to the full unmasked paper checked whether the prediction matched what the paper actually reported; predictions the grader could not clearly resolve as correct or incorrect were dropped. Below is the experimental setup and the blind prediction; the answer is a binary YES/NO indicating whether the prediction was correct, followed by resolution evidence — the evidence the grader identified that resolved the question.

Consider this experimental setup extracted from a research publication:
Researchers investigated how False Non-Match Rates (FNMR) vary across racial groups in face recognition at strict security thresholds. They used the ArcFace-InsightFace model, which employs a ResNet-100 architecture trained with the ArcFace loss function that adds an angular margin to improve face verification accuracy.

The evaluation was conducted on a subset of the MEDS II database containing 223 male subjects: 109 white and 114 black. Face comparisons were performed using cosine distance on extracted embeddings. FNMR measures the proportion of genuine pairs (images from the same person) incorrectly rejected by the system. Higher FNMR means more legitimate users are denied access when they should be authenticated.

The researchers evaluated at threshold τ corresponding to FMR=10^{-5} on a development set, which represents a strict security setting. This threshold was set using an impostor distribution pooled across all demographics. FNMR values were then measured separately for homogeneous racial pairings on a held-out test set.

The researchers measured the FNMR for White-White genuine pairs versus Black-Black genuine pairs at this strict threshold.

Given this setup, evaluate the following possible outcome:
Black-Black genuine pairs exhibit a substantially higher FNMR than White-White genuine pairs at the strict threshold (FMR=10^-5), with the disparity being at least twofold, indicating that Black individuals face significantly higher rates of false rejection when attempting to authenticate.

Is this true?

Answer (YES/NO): NO